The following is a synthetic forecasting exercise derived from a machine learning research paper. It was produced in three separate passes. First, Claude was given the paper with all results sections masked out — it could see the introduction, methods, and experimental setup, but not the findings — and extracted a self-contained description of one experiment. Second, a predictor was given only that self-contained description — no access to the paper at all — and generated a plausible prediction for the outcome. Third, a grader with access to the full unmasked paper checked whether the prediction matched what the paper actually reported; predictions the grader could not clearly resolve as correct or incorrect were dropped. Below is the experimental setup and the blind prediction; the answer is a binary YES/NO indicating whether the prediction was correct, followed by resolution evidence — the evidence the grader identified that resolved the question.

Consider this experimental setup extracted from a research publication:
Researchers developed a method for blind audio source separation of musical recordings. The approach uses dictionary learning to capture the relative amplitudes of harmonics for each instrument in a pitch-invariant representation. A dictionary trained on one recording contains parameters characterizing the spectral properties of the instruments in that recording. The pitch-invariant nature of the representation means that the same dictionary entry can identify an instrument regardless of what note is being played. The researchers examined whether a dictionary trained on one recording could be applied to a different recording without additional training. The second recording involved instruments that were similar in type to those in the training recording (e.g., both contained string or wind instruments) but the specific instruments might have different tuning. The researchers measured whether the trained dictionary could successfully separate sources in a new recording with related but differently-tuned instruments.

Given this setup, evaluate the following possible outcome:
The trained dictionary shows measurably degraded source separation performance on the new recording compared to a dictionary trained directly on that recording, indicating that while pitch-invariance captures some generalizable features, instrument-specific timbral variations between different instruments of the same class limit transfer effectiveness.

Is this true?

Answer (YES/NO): NO